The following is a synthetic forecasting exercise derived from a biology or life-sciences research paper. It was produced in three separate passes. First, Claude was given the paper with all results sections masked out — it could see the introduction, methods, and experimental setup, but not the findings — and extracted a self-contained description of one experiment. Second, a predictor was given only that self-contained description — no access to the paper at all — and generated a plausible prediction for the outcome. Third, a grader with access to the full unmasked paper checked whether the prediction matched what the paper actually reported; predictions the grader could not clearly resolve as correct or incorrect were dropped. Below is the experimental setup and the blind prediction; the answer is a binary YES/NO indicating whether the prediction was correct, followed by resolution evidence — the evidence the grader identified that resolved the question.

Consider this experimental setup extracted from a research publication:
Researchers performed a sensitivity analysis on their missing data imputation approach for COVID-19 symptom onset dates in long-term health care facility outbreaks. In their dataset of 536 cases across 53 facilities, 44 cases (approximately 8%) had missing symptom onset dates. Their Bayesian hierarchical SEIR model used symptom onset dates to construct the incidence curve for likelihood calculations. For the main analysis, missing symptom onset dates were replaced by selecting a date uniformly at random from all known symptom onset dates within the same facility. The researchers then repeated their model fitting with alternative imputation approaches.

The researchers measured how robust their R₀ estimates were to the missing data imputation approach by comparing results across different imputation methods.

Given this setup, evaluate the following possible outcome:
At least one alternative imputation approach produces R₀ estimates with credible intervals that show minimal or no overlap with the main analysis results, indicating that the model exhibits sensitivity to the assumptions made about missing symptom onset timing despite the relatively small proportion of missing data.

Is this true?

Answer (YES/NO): NO